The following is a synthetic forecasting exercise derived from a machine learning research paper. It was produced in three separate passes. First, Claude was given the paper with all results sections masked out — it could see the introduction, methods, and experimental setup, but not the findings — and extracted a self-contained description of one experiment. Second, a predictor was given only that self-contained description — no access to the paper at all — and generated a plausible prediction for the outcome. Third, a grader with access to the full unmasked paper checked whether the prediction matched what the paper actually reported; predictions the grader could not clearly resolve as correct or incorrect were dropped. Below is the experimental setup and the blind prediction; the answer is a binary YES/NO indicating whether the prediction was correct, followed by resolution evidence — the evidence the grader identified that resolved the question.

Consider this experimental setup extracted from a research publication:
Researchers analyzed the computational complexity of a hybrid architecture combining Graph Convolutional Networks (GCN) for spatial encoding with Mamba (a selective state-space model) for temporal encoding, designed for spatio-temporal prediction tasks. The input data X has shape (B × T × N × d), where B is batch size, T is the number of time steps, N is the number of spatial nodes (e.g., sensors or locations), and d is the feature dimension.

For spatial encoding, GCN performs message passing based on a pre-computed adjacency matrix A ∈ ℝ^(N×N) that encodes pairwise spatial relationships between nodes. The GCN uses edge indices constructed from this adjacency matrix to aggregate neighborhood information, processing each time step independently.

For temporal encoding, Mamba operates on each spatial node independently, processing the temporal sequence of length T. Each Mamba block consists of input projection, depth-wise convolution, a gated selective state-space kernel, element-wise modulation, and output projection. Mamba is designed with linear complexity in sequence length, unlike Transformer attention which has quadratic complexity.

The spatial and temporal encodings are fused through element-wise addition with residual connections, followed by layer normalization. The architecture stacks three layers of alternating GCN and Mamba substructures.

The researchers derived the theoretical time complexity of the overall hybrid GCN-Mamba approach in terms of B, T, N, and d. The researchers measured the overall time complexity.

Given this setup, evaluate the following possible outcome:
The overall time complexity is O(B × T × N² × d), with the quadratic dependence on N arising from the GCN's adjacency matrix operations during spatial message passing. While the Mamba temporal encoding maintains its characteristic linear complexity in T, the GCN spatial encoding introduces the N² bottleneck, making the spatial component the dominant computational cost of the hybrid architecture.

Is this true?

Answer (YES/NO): YES